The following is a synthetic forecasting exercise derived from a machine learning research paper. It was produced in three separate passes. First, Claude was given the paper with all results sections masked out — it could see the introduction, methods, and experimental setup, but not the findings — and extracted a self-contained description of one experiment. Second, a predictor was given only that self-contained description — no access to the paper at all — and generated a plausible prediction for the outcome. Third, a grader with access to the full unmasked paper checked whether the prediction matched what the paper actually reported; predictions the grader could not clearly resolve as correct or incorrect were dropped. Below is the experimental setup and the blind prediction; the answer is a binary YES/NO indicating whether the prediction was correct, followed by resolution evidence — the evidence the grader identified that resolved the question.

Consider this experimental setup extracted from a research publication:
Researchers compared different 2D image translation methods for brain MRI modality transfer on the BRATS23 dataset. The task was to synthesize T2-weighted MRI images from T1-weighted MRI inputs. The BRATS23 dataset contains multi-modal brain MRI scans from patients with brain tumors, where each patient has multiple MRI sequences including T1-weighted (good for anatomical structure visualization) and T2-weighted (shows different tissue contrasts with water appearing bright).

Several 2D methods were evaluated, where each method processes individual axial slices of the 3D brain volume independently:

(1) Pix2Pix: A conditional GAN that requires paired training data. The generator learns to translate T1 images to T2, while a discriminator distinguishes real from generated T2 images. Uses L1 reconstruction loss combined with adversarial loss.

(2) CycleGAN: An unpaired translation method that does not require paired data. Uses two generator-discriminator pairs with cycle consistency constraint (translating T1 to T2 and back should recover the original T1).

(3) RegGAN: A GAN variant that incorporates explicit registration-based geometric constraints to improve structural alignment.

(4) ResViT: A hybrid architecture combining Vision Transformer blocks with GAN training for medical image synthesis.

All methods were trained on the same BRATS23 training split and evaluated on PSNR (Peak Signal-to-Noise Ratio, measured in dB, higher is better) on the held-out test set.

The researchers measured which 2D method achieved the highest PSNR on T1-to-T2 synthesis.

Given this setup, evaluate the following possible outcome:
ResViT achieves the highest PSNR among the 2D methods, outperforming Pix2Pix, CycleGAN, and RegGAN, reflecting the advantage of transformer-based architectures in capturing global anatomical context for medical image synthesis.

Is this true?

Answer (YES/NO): YES